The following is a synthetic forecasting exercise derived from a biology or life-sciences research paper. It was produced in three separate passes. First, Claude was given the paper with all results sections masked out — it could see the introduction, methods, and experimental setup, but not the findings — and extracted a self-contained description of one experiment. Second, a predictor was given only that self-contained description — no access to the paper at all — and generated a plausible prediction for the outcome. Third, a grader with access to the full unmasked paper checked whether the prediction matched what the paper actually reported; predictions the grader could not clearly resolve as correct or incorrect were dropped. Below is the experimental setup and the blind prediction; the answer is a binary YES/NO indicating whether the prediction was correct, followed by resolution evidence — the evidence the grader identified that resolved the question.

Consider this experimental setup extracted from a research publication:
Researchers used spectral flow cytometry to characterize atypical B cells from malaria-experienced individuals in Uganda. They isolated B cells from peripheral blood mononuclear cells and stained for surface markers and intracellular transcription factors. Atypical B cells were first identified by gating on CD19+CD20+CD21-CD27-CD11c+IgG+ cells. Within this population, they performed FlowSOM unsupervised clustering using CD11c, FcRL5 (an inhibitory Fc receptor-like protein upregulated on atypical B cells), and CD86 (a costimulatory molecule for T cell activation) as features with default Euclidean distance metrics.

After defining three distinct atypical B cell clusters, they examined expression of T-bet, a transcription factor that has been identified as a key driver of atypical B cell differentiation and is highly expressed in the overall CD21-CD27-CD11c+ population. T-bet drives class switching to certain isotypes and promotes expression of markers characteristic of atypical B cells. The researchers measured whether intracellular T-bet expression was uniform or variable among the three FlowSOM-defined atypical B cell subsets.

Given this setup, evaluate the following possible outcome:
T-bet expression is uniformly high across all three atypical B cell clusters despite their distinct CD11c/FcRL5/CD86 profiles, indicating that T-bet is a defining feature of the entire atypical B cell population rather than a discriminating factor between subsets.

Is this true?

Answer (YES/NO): NO